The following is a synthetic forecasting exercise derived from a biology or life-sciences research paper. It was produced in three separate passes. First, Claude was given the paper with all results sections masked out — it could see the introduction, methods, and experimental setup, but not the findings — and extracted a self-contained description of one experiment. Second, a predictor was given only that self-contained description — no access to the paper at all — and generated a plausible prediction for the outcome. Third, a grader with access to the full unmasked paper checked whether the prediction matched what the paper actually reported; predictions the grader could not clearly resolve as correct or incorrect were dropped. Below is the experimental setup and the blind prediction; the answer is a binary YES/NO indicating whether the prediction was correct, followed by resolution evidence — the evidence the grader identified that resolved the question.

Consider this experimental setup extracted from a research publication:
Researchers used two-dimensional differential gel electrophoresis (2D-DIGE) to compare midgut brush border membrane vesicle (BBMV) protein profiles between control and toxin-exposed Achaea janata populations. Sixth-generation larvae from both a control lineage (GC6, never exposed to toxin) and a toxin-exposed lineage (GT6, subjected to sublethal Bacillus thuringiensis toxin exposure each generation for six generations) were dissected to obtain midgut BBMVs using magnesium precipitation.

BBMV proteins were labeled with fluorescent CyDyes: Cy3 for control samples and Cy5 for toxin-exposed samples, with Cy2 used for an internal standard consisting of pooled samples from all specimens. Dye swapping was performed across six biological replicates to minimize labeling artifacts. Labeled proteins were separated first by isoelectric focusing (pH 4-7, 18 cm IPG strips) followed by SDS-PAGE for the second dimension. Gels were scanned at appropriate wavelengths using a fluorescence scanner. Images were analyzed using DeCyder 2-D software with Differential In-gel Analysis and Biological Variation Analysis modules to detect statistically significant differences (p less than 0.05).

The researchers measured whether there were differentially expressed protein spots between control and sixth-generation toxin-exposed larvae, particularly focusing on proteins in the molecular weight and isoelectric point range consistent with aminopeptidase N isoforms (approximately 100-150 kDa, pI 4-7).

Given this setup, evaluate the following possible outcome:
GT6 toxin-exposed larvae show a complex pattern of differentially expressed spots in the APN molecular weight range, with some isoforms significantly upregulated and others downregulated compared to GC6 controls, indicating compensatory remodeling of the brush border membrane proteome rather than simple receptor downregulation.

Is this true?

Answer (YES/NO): NO